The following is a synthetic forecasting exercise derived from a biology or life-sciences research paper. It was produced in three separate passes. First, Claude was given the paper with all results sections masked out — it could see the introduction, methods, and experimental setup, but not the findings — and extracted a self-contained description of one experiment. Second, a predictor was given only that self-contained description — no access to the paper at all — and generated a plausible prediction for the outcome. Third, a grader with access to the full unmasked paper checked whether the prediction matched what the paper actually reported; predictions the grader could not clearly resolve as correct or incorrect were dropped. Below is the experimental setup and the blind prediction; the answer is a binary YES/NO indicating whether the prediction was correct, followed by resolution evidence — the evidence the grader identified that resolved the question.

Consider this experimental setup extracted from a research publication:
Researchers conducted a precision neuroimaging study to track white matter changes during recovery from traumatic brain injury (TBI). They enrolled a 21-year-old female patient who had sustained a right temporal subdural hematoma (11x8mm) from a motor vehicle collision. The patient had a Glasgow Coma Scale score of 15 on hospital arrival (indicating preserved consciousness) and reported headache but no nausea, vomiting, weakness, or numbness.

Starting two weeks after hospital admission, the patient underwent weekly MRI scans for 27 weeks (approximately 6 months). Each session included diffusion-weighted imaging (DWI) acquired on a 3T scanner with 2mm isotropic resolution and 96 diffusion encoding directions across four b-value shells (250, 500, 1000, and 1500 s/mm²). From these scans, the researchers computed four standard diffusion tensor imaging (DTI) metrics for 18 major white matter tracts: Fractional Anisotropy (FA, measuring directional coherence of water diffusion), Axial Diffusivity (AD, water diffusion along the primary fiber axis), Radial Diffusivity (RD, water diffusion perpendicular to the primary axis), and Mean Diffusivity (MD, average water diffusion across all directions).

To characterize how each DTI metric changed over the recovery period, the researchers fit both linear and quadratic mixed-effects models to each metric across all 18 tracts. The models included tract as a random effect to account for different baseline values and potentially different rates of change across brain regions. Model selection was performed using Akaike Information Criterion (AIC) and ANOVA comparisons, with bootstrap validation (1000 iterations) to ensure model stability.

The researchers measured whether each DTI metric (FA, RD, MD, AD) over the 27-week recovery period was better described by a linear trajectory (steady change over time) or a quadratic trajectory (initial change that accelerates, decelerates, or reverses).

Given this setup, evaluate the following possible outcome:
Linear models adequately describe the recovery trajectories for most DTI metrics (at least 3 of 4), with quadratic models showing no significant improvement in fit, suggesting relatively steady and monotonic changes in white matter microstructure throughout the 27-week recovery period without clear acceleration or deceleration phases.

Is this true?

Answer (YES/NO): NO